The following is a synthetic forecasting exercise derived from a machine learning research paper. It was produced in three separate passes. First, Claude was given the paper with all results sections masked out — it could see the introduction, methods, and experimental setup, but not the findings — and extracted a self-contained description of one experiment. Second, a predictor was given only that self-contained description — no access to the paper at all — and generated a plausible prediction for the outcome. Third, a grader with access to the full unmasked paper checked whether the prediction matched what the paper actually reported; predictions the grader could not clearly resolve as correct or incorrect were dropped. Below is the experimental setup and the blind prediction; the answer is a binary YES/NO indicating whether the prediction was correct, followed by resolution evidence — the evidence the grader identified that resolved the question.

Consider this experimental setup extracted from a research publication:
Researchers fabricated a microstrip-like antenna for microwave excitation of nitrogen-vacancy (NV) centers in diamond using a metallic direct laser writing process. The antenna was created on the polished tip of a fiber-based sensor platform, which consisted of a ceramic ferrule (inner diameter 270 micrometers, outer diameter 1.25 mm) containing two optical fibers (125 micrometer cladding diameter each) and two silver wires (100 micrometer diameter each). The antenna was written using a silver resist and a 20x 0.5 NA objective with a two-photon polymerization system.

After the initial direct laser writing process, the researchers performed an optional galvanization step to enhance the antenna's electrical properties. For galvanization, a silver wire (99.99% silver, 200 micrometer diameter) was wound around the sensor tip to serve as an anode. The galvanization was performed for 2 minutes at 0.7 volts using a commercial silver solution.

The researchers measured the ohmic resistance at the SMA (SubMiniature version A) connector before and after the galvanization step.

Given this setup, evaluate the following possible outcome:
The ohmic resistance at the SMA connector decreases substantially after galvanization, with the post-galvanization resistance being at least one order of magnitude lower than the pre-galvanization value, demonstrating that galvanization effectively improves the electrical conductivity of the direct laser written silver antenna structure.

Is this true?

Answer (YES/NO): YES